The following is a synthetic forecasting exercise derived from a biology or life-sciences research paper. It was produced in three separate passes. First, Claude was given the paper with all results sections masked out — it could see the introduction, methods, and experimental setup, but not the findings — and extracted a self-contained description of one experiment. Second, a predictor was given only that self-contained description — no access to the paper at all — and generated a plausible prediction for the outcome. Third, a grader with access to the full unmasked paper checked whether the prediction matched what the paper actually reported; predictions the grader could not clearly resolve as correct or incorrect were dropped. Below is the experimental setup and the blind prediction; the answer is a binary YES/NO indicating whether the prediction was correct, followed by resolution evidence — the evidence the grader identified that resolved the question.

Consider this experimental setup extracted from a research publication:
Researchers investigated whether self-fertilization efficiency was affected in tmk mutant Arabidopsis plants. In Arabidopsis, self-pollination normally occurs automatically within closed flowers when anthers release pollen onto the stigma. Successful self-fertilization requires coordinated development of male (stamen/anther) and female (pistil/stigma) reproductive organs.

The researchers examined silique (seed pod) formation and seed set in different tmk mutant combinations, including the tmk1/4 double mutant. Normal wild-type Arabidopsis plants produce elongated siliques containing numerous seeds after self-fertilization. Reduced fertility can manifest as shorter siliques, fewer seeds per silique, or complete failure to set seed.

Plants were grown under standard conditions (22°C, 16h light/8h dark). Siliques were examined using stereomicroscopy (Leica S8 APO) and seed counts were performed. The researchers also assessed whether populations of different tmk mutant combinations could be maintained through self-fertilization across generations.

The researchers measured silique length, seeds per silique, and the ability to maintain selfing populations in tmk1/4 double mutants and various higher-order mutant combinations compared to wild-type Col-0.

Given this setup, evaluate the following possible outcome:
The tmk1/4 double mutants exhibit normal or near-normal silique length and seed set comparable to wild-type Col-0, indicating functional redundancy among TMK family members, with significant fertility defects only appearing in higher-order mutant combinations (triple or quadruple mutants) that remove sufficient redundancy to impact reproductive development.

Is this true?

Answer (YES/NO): NO